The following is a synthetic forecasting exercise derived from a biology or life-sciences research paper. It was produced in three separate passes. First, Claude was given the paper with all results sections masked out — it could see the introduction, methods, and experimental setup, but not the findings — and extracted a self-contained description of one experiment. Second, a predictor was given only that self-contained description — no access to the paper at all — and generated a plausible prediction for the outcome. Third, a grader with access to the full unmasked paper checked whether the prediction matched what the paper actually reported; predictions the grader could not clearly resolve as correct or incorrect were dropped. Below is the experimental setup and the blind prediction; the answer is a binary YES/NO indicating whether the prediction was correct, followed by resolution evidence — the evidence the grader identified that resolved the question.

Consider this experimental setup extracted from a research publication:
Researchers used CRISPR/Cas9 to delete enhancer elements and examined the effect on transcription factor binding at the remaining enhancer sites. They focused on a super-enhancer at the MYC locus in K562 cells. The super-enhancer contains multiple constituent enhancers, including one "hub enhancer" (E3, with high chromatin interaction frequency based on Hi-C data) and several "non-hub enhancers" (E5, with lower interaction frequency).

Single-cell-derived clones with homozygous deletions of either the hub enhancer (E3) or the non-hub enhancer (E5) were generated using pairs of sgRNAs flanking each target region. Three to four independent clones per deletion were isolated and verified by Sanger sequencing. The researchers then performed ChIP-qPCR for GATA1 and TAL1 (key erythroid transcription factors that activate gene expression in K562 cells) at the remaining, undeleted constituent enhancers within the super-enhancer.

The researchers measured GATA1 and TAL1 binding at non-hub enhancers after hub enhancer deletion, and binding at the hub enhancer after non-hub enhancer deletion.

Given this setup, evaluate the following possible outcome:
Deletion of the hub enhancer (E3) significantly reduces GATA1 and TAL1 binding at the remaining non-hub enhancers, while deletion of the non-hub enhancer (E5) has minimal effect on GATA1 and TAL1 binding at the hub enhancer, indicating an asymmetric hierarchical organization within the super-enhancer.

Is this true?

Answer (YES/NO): YES